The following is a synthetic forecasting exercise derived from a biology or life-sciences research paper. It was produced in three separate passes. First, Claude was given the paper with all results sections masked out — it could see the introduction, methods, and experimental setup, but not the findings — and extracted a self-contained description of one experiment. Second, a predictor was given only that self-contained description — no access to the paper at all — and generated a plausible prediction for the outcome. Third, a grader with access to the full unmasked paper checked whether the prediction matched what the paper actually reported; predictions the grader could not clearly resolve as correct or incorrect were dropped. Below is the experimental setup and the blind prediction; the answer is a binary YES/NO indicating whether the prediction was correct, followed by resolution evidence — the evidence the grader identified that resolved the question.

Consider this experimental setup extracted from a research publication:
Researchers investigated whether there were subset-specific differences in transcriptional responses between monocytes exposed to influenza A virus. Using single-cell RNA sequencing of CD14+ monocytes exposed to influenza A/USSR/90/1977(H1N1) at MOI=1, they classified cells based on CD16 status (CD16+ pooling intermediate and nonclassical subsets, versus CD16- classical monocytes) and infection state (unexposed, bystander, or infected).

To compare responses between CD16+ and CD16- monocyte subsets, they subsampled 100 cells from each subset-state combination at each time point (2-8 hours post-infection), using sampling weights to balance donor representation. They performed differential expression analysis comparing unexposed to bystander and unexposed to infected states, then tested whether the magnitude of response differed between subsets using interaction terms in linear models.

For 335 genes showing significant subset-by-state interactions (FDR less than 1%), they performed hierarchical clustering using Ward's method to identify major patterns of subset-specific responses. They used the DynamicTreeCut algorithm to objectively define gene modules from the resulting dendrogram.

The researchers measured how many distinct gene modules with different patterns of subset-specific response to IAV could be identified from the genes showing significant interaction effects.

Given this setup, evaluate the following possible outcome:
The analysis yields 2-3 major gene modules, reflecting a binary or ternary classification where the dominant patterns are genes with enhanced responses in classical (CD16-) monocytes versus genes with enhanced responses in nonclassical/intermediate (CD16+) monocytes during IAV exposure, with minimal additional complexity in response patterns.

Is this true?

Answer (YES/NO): NO